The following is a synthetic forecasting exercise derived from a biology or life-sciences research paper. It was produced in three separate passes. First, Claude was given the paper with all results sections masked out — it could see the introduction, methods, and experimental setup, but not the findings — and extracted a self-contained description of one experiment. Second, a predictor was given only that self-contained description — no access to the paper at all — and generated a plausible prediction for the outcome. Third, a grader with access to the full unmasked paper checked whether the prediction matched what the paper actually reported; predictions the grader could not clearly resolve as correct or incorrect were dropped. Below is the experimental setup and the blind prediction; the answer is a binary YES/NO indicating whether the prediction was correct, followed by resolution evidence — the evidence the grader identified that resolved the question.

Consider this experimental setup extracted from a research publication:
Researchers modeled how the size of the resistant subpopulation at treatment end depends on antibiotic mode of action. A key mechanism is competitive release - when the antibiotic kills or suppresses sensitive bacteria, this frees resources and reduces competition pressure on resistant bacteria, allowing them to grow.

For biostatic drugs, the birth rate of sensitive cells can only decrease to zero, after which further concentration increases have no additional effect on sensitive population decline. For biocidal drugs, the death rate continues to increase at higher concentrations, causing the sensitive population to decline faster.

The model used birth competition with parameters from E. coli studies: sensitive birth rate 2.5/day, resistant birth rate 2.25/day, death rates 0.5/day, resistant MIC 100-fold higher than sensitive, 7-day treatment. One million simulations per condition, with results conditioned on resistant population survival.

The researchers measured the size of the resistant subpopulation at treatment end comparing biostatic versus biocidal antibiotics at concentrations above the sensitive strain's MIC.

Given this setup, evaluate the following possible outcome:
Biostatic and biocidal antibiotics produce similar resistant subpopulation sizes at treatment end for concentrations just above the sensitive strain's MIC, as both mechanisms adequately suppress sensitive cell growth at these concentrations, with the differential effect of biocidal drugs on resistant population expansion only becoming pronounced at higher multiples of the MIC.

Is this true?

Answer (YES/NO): NO